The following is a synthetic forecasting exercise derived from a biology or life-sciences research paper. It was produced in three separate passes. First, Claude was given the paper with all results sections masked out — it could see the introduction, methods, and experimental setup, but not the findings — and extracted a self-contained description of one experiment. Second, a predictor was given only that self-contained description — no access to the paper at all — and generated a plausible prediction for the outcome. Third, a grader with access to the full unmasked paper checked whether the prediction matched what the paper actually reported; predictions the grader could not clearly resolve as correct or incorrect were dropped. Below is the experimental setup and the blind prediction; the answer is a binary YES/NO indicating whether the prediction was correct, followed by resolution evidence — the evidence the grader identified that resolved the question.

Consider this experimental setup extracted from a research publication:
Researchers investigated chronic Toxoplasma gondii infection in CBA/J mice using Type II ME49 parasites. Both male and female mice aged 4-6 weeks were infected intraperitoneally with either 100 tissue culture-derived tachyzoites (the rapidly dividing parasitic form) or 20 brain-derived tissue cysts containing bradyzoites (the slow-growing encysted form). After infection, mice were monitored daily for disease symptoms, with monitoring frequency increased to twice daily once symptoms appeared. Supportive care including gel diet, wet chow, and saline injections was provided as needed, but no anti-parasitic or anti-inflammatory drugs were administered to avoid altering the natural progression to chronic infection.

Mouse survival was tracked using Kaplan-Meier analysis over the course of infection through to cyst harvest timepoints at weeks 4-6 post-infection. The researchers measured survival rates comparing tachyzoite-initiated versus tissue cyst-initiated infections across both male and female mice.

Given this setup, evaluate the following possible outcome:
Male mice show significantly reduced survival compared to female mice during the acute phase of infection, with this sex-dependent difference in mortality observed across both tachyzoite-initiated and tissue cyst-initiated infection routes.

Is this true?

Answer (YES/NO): NO